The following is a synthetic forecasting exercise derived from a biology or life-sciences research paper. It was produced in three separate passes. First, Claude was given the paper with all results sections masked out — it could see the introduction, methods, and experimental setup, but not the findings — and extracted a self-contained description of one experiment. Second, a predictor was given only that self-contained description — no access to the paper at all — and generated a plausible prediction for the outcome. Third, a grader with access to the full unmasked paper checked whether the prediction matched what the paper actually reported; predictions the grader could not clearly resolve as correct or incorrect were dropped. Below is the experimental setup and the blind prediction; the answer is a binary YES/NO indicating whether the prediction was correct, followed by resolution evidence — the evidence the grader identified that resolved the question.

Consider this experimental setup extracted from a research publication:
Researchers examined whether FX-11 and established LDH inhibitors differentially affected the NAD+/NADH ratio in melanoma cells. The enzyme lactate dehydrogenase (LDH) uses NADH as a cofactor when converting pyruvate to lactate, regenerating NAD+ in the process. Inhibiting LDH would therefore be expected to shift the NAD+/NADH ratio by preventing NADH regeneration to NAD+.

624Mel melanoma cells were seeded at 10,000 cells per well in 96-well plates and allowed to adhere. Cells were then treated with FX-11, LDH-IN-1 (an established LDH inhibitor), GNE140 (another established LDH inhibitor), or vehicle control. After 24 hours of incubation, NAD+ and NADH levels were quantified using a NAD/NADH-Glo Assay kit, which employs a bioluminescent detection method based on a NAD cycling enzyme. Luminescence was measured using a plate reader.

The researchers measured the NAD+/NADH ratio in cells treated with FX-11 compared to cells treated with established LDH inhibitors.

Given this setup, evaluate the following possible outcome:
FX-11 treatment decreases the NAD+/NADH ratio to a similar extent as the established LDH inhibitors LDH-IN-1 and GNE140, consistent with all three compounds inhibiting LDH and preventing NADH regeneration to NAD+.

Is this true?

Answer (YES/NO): NO